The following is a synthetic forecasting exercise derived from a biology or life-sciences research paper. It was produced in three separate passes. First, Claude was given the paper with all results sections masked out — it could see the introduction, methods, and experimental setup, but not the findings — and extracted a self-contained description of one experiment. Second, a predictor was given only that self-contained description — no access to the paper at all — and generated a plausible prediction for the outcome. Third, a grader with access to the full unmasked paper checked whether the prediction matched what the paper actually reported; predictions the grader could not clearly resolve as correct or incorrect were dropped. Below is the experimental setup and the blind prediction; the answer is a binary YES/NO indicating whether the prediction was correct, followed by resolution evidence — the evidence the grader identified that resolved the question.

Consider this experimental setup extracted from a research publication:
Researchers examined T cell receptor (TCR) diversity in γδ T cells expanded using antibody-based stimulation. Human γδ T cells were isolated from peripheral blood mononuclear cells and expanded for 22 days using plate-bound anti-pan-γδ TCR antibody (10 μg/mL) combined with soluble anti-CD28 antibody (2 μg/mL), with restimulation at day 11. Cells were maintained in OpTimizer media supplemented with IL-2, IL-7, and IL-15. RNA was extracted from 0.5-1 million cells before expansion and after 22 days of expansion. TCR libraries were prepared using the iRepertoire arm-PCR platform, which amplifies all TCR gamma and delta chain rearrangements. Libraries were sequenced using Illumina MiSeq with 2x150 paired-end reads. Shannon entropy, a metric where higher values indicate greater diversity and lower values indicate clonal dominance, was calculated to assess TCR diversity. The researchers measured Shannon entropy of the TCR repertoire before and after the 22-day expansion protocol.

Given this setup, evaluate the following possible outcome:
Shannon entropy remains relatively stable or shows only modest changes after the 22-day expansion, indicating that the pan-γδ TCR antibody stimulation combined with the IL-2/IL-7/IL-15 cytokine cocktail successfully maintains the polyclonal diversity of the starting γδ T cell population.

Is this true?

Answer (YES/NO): YES